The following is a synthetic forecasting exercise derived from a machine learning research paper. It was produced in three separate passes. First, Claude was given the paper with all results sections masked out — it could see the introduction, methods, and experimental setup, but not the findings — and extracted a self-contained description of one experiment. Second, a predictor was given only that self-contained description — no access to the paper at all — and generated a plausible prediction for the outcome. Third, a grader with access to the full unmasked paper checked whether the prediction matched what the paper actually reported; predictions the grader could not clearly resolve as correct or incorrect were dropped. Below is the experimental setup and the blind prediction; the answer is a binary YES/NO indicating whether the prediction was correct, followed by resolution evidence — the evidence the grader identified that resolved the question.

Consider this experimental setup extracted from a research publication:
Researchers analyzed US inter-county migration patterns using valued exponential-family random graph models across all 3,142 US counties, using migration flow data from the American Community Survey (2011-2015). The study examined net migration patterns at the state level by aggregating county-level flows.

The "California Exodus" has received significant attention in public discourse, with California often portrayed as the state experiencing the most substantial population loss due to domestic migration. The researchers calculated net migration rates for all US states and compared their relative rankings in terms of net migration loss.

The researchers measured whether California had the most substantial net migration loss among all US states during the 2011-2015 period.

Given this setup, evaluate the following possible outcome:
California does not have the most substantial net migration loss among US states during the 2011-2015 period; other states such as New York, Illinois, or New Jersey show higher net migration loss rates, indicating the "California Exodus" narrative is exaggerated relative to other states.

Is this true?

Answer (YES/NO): YES